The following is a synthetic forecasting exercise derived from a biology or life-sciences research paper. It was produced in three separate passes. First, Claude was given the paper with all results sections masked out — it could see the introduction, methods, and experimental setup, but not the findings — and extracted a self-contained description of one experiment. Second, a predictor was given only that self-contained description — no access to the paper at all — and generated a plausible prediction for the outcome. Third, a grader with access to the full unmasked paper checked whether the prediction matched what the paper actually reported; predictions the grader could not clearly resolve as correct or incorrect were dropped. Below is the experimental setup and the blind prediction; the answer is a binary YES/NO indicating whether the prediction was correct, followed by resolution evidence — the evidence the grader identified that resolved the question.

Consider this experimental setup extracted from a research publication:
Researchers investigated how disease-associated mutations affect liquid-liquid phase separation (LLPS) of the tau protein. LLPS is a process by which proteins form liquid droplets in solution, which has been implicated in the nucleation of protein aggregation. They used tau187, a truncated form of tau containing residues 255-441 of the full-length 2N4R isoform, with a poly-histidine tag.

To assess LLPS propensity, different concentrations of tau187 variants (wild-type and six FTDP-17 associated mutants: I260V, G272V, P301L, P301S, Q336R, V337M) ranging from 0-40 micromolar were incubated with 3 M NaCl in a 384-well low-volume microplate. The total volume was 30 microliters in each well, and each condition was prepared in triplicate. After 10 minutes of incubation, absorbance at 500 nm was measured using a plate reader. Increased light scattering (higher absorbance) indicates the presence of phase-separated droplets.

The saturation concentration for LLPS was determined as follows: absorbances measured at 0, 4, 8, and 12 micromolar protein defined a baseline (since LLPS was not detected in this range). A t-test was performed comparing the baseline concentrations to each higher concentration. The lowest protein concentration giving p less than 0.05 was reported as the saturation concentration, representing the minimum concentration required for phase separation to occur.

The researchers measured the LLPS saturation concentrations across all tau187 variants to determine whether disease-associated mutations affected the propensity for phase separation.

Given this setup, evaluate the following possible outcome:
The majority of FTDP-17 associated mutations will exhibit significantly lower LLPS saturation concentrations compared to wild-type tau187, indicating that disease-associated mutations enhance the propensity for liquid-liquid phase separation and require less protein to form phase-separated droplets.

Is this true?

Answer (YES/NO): NO